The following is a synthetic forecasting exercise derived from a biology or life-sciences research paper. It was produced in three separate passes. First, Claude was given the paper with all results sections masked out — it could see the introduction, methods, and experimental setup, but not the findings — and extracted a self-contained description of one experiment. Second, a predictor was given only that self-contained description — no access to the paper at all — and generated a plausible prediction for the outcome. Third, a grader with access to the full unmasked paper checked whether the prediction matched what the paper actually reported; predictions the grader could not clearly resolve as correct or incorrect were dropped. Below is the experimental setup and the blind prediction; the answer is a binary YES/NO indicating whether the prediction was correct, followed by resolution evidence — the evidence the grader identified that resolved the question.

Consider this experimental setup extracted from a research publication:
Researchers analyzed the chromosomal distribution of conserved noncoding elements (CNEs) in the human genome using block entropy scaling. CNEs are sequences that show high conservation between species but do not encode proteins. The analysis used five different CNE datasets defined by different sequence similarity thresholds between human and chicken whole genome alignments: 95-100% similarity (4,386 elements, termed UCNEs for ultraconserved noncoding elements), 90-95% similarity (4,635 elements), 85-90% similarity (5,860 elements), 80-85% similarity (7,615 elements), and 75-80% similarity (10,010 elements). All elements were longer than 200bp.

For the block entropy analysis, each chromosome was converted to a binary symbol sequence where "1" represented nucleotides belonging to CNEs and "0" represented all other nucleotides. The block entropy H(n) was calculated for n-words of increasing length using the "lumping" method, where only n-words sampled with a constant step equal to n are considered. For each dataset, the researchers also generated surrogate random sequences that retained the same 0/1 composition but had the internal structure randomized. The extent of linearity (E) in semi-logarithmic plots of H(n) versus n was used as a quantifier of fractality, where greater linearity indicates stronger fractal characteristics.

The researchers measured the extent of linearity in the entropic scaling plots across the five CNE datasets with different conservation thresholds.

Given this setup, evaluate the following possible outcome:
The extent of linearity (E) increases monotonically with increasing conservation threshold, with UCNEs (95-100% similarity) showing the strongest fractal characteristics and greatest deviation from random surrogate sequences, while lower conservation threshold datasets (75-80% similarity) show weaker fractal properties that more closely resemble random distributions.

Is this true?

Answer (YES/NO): YES